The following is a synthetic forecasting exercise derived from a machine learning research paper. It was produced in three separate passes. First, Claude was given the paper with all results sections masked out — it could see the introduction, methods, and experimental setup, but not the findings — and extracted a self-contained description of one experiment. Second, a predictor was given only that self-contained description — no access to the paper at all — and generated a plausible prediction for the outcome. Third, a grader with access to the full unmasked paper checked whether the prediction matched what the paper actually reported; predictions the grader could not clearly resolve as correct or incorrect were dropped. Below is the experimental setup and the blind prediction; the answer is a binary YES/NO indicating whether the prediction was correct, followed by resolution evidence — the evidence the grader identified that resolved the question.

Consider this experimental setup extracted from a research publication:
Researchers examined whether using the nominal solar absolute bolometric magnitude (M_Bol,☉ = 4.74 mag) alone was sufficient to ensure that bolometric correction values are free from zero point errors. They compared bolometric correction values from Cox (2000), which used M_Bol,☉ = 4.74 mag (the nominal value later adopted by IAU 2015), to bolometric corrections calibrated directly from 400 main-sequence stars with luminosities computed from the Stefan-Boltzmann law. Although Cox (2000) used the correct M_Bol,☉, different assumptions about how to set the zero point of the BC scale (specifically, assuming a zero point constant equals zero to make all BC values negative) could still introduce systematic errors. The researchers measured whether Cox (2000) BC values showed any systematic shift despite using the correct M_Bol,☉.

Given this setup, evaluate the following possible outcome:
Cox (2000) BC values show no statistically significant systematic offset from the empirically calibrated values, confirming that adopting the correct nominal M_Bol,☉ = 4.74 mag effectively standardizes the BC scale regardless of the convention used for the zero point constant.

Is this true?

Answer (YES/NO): NO